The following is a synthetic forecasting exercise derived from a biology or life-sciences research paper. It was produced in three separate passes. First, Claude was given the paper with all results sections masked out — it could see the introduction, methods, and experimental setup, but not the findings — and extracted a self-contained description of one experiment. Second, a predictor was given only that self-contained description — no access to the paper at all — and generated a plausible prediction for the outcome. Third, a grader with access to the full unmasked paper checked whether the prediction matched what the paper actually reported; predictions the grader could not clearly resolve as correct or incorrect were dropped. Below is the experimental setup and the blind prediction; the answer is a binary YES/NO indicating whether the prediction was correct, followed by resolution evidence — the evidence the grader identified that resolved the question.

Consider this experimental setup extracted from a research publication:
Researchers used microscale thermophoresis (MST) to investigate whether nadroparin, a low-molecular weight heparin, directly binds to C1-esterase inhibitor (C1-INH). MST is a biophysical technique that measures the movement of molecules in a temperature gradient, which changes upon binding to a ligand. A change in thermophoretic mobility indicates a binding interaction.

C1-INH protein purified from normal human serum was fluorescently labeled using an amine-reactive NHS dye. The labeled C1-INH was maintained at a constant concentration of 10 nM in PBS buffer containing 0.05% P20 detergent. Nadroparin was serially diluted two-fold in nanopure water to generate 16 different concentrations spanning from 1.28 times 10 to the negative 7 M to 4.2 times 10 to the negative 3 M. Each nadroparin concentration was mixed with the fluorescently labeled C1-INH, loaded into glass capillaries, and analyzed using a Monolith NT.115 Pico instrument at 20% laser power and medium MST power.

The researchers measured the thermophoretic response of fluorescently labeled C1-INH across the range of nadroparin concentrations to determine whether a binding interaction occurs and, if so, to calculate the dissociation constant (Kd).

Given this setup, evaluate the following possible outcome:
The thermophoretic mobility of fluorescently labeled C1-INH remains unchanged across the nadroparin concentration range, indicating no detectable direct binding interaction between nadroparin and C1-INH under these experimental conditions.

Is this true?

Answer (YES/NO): NO